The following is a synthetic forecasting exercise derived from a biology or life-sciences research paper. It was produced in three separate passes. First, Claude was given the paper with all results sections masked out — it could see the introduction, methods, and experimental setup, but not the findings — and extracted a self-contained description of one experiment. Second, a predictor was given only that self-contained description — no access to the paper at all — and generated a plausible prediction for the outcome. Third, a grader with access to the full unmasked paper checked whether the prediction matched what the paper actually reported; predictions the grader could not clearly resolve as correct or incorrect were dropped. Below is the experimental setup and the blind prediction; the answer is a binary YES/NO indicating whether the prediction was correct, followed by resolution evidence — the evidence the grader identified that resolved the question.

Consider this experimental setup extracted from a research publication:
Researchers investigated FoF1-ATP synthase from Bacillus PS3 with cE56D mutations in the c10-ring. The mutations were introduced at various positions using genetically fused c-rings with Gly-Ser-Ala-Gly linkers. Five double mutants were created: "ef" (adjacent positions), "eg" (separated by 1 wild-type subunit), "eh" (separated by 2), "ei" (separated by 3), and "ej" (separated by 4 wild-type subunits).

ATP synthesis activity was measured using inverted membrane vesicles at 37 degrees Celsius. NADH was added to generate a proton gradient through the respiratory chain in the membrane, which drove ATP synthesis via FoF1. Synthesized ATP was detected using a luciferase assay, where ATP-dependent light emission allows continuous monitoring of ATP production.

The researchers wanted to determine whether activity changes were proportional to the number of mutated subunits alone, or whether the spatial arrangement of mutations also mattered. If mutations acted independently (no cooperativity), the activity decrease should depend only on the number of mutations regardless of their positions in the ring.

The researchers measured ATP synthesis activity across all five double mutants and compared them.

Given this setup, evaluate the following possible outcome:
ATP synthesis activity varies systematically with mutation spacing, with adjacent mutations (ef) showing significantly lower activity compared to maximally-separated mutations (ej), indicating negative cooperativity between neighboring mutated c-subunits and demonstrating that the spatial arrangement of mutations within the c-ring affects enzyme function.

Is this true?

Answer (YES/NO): NO